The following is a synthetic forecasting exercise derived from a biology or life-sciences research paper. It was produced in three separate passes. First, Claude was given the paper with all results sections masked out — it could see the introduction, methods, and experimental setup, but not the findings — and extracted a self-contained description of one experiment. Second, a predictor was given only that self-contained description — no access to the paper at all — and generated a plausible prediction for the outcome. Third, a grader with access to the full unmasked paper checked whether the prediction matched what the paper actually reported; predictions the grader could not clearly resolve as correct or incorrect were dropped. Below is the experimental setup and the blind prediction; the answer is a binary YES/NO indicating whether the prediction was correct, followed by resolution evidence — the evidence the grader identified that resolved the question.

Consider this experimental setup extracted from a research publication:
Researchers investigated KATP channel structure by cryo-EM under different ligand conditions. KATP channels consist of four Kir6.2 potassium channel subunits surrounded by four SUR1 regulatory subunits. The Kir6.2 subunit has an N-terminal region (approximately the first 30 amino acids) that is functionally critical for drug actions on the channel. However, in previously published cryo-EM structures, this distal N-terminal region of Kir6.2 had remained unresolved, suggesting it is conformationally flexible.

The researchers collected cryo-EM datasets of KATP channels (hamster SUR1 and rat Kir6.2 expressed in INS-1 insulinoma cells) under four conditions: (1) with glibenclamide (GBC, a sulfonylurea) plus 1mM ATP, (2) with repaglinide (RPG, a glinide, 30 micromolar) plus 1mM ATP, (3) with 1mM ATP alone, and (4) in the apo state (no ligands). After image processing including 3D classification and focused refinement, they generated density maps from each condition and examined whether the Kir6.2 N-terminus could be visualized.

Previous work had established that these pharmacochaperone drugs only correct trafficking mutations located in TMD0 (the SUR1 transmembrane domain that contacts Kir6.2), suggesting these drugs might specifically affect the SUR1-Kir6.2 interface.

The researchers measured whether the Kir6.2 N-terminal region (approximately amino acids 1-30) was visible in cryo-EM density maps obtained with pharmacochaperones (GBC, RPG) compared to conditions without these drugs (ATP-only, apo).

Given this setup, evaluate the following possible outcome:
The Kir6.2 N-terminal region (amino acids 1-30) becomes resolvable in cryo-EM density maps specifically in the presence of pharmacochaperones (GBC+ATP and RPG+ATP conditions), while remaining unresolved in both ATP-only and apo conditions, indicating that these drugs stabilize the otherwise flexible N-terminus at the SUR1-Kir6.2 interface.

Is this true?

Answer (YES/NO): NO